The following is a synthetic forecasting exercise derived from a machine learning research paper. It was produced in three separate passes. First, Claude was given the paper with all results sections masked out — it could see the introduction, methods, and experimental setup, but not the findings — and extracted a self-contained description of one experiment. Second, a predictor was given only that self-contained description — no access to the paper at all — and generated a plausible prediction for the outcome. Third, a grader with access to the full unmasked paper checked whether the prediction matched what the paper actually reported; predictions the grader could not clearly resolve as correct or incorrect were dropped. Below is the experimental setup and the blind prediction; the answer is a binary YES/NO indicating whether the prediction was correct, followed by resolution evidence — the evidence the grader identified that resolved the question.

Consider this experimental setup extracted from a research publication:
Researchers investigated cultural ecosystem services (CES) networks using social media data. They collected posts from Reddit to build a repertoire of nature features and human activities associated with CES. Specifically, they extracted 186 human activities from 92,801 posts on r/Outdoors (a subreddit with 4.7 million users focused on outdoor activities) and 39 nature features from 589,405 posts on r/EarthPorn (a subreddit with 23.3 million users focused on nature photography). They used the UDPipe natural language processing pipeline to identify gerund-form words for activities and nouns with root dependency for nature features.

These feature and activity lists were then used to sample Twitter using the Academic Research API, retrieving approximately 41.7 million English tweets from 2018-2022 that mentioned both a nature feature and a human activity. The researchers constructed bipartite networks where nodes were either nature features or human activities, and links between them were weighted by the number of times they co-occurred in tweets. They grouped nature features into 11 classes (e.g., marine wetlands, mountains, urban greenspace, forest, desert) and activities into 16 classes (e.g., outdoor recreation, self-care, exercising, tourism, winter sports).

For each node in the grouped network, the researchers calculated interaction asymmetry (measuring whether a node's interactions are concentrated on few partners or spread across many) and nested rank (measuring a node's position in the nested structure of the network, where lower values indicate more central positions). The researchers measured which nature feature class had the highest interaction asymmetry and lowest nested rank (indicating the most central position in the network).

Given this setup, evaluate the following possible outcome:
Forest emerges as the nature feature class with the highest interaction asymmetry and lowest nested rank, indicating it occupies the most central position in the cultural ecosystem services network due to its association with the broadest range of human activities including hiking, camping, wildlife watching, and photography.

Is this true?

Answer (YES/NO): NO